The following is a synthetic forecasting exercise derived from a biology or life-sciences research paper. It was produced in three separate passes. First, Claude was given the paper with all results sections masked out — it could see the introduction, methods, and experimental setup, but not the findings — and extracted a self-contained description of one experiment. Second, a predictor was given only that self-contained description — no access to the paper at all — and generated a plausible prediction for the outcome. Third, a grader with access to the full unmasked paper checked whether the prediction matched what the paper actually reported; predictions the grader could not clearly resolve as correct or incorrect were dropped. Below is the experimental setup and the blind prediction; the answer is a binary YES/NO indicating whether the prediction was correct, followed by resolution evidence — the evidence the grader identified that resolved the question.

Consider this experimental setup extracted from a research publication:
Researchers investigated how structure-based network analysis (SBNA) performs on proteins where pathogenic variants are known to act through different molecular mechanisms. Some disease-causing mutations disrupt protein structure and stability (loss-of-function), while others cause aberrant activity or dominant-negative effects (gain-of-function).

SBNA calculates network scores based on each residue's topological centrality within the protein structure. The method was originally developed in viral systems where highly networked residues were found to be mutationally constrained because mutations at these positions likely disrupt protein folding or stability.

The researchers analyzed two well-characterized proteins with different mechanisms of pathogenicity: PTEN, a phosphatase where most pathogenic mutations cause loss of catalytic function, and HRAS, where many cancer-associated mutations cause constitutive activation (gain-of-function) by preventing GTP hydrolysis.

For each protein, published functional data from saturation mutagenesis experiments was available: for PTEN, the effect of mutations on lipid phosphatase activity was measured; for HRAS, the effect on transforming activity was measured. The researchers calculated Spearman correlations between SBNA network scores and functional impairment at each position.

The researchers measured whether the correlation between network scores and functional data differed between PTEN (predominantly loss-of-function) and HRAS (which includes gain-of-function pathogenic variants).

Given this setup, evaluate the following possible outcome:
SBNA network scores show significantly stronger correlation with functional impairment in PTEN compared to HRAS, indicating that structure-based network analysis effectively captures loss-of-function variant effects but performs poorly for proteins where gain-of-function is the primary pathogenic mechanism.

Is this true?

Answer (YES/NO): NO